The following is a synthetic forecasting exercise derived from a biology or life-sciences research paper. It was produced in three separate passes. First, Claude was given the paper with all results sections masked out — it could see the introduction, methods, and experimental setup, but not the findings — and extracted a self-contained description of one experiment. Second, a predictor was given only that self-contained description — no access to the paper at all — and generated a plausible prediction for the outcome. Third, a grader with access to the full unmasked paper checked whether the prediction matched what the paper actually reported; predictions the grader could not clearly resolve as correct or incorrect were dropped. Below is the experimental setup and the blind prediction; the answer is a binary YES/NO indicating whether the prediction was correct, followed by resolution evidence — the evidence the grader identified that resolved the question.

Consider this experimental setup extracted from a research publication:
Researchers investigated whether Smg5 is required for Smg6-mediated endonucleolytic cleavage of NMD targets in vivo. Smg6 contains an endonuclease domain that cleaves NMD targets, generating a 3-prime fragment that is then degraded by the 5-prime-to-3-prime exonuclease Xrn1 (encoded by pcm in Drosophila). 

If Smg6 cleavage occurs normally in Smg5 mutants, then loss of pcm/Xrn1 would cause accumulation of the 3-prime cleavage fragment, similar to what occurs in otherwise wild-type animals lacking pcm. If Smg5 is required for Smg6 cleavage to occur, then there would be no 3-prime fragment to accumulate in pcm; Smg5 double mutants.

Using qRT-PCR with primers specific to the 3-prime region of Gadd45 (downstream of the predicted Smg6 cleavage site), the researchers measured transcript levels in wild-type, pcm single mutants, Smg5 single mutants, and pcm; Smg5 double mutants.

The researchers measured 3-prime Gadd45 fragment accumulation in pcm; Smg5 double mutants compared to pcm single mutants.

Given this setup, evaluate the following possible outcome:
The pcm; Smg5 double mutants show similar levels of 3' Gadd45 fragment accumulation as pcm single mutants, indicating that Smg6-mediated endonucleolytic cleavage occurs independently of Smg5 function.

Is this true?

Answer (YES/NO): NO